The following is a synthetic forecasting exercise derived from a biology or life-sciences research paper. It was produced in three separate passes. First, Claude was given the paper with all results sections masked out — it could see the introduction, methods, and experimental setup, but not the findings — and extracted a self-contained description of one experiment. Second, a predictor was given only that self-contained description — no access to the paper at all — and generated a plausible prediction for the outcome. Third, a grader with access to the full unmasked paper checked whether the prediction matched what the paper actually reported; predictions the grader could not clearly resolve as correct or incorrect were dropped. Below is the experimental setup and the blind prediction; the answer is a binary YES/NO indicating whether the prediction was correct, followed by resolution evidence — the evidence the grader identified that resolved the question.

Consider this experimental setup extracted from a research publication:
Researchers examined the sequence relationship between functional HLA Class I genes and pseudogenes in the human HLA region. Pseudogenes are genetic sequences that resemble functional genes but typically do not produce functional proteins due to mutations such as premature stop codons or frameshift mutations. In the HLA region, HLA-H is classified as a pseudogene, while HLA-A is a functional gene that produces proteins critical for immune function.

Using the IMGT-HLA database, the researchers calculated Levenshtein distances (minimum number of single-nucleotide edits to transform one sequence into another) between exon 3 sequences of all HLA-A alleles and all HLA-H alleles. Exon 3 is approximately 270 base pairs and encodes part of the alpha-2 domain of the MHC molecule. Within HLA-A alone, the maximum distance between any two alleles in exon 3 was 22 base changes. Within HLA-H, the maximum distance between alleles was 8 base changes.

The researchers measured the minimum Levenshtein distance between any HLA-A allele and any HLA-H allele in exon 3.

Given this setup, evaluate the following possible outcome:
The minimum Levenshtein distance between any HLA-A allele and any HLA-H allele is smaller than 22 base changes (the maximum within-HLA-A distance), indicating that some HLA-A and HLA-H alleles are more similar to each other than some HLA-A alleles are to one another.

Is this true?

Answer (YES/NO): YES